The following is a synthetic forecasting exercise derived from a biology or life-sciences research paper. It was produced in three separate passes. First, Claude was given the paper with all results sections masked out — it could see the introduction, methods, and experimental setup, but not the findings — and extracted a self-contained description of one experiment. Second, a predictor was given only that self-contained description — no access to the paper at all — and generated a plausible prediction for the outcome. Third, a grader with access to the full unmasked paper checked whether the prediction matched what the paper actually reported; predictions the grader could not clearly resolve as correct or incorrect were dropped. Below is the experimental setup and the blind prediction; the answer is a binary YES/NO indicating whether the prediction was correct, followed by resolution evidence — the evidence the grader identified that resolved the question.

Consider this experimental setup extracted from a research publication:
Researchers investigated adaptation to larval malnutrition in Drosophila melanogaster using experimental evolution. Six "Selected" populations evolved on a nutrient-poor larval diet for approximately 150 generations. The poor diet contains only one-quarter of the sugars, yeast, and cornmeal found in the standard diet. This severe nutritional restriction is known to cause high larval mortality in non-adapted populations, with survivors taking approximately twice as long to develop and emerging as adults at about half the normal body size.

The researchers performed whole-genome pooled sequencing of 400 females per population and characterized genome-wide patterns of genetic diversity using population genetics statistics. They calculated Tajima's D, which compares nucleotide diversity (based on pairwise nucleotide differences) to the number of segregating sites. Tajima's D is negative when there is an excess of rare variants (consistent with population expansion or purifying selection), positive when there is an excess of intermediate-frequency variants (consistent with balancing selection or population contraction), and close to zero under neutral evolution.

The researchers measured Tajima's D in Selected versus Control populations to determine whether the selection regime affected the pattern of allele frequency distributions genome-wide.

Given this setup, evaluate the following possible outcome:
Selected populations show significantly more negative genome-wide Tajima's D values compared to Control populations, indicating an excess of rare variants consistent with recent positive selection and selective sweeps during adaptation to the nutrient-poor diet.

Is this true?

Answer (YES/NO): NO